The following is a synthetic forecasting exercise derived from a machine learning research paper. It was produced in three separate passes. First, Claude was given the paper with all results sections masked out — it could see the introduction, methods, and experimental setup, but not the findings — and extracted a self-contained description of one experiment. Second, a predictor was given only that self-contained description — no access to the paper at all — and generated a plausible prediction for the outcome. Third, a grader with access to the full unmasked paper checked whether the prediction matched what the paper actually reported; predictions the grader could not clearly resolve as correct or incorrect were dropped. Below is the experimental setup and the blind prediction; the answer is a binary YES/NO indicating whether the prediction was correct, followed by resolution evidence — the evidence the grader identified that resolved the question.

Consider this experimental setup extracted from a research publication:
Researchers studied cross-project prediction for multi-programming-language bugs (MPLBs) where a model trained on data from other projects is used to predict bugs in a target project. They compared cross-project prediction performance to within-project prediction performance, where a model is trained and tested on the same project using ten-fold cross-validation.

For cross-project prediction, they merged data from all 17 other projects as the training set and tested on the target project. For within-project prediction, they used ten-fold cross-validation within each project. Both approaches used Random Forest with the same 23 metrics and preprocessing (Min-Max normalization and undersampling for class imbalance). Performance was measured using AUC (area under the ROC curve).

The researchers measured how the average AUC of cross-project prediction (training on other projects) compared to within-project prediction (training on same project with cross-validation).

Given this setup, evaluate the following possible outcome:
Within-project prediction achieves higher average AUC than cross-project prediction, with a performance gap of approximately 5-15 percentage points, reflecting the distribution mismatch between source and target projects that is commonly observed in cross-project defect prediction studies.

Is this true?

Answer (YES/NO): YES